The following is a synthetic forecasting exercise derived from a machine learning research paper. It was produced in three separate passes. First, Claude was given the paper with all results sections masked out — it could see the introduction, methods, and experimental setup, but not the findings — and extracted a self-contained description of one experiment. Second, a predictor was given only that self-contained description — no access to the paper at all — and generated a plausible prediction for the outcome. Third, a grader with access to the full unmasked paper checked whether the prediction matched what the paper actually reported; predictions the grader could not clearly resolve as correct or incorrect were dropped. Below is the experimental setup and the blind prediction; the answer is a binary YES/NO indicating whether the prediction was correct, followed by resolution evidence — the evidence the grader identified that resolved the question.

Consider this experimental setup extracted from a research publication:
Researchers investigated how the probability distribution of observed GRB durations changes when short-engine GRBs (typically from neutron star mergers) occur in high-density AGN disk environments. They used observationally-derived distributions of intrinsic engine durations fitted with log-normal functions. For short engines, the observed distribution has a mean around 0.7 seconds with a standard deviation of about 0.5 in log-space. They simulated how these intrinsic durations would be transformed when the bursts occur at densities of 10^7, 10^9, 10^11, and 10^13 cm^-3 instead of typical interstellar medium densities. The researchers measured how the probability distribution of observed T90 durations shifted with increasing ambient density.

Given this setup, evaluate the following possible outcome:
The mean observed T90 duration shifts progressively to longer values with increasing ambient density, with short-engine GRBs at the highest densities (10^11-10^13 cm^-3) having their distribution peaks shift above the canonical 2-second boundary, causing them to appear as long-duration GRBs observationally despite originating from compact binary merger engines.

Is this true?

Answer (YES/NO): YES